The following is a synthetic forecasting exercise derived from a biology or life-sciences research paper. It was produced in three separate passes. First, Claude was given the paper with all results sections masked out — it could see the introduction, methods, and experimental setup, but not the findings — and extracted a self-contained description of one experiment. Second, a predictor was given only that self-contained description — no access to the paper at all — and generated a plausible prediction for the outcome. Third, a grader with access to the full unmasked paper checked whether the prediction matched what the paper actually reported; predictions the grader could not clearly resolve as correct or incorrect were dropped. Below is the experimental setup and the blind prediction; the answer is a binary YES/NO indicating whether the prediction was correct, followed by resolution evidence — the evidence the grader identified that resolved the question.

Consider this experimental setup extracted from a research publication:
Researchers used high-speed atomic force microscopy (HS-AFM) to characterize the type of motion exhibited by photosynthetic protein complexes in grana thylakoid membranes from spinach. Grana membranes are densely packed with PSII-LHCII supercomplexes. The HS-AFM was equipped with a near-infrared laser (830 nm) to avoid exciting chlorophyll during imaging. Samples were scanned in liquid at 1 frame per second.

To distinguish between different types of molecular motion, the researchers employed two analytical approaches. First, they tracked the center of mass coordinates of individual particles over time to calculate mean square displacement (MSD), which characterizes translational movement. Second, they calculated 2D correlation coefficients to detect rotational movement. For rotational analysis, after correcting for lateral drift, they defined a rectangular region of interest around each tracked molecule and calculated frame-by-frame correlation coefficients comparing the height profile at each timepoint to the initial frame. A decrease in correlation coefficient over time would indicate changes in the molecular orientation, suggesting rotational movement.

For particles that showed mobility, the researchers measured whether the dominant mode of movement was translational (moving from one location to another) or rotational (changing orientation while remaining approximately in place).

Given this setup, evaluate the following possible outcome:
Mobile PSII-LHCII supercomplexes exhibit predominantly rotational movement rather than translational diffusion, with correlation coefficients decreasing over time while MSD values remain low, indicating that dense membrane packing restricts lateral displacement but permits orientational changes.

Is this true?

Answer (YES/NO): YES